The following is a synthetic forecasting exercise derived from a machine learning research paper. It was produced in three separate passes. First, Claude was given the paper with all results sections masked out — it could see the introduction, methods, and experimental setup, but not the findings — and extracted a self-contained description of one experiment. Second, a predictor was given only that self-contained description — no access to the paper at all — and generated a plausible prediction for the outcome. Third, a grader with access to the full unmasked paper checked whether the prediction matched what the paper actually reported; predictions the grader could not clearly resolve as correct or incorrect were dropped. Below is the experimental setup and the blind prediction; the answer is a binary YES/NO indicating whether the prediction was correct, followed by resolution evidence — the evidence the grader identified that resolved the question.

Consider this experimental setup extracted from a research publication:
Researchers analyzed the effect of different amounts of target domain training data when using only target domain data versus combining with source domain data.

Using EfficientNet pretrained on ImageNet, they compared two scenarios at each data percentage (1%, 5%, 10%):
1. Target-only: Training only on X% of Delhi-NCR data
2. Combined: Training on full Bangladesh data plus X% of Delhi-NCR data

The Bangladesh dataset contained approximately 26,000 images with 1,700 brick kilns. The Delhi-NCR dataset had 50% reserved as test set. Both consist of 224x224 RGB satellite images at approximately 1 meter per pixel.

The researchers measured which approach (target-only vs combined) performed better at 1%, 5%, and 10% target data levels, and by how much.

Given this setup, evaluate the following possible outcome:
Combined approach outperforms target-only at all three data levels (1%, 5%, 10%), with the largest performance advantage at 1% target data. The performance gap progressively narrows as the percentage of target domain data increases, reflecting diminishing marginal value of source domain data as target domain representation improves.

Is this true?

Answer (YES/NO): YES